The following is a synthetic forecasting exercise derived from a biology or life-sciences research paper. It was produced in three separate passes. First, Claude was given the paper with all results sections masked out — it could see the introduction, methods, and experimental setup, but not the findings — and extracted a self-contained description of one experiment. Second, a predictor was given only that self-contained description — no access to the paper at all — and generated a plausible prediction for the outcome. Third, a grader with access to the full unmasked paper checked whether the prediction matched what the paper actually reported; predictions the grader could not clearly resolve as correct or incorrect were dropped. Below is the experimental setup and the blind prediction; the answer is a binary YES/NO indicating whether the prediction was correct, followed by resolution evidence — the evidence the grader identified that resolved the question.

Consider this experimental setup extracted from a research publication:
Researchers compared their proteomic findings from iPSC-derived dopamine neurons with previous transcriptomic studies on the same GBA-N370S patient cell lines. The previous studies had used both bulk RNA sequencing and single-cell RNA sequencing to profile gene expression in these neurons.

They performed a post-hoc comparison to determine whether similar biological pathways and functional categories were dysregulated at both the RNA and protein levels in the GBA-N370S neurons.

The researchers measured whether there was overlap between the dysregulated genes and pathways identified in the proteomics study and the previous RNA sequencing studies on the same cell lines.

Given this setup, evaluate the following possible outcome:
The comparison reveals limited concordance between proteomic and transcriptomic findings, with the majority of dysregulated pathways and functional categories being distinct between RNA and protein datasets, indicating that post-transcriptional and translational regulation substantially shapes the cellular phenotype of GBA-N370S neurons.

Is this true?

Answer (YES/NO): NO